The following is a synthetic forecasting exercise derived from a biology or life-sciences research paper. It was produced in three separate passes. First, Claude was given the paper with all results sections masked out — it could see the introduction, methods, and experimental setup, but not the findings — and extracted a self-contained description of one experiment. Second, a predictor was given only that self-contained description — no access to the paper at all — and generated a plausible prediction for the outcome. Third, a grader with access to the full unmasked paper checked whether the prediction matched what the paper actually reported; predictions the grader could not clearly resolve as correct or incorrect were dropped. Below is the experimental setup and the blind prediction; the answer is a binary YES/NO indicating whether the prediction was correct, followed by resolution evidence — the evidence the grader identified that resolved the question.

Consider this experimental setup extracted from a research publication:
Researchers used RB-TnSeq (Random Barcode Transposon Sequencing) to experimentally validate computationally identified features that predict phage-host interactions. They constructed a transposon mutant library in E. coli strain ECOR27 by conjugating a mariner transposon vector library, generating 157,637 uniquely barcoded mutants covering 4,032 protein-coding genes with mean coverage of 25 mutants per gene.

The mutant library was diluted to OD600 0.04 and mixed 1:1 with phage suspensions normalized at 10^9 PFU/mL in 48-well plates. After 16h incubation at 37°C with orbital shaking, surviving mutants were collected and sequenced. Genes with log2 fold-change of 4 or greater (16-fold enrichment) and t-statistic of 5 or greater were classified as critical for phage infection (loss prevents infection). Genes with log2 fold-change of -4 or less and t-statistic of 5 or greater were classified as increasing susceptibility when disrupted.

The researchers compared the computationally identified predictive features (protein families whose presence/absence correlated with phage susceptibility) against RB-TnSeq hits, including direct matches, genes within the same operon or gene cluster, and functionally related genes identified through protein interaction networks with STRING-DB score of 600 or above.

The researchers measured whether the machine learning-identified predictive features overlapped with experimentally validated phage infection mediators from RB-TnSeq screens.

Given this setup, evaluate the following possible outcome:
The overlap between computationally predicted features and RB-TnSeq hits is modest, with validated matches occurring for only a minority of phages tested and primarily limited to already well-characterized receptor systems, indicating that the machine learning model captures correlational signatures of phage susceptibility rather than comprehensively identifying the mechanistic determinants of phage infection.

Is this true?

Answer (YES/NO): NO